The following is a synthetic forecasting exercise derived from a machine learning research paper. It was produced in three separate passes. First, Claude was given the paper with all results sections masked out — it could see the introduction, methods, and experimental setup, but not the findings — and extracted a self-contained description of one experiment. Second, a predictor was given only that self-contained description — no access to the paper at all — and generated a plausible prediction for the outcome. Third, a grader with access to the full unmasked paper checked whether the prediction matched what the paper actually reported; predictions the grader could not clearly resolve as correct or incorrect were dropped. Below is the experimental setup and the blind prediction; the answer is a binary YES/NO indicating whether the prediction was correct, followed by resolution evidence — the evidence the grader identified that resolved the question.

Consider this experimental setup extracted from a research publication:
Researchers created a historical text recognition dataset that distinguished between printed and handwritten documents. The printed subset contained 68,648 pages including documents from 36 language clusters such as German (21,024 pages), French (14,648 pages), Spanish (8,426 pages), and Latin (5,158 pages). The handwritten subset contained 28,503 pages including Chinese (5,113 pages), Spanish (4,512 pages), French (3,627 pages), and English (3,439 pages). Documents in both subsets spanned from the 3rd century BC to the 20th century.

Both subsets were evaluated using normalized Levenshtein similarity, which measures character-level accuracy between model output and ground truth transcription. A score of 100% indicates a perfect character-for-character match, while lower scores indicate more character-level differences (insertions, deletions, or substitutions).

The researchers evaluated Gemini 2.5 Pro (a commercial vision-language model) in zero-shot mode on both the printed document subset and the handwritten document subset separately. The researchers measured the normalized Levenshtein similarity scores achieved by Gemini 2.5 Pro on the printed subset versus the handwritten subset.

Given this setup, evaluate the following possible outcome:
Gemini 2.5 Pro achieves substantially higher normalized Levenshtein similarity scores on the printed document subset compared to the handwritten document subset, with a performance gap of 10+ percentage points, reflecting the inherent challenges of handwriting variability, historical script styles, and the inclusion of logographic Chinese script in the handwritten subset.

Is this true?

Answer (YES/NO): YES